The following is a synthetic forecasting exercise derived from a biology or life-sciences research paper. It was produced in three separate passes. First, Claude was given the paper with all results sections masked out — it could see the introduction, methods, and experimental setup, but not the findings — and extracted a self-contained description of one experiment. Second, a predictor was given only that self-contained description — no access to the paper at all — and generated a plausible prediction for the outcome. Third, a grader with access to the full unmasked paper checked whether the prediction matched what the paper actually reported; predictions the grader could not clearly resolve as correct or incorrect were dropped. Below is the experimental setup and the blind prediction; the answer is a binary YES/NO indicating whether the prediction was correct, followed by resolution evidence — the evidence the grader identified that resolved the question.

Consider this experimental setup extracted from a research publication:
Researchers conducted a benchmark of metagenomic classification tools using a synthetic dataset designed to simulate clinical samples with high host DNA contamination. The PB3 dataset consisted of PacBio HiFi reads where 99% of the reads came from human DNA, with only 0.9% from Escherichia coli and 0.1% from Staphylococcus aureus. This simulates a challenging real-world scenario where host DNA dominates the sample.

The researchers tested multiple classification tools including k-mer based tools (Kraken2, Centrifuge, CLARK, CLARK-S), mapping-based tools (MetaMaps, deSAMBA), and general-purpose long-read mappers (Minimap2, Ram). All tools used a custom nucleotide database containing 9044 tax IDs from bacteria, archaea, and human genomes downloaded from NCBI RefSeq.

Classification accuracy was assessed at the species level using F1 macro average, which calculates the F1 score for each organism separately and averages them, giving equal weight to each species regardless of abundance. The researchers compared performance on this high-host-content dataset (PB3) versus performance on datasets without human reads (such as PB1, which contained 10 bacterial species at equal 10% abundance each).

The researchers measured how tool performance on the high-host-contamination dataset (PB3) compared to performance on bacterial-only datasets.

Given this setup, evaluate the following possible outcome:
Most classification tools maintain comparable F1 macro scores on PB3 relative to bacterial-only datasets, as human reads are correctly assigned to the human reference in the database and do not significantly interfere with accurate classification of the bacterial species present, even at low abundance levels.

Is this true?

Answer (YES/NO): NO